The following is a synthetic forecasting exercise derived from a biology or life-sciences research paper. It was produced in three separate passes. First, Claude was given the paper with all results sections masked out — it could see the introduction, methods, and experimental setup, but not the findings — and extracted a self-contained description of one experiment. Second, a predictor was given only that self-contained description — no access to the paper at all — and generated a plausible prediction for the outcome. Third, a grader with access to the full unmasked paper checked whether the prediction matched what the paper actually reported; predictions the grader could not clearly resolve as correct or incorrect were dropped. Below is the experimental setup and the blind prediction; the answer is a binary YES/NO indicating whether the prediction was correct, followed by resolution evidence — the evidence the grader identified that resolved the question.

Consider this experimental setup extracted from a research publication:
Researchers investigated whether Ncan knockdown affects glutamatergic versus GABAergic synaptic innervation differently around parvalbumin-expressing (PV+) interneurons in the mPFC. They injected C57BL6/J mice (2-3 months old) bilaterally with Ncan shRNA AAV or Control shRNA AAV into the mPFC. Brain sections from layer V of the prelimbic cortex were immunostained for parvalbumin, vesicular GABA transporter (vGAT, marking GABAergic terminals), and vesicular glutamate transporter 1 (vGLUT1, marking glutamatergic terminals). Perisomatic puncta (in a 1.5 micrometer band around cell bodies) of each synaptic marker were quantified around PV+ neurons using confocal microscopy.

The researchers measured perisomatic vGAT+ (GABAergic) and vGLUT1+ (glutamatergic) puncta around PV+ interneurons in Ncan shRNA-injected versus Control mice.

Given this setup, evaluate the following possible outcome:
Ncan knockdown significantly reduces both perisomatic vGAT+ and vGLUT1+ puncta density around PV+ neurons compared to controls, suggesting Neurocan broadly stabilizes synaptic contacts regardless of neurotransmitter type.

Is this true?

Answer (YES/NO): NO